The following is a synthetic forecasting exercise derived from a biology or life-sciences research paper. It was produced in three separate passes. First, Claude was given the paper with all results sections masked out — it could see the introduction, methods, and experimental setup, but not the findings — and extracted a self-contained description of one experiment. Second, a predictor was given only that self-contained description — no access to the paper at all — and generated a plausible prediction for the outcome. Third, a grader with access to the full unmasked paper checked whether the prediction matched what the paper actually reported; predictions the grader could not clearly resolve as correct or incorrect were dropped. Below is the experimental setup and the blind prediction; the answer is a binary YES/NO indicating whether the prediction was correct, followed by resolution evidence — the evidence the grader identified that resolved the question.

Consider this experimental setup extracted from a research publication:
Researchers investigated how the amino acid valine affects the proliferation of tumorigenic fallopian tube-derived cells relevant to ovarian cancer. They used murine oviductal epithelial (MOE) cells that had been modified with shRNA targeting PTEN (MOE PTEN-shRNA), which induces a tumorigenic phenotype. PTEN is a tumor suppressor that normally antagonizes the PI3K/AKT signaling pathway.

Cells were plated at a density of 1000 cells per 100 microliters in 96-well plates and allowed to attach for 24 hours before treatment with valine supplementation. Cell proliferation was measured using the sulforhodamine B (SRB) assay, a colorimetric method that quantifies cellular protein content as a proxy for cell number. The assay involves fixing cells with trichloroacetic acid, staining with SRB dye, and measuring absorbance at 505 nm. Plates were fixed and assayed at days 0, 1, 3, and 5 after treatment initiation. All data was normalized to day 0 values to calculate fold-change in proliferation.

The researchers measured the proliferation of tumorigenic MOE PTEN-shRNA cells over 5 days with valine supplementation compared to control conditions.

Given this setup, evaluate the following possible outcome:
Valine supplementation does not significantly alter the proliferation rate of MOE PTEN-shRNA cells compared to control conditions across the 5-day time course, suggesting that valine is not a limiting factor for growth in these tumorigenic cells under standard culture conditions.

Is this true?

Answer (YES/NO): NO